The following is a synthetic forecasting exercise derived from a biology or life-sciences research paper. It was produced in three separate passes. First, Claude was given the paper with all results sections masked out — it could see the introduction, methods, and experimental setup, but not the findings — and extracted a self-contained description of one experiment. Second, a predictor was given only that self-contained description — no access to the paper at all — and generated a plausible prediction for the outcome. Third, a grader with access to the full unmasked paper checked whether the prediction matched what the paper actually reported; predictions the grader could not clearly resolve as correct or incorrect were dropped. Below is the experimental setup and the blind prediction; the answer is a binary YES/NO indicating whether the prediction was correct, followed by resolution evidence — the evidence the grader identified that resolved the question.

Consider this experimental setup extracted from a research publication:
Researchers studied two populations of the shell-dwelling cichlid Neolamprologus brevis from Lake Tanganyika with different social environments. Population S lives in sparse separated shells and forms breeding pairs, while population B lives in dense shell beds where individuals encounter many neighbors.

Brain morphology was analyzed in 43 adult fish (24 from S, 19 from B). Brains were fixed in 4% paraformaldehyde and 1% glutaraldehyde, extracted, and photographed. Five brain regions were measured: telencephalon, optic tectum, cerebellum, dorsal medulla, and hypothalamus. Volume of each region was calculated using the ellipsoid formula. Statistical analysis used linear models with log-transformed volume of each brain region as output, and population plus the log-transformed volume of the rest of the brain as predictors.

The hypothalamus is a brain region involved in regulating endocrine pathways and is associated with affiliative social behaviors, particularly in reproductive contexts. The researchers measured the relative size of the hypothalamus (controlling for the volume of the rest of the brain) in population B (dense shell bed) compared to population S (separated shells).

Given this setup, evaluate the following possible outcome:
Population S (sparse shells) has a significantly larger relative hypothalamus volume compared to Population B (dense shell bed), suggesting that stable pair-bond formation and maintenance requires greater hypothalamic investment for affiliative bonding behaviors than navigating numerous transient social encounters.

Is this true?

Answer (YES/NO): YES